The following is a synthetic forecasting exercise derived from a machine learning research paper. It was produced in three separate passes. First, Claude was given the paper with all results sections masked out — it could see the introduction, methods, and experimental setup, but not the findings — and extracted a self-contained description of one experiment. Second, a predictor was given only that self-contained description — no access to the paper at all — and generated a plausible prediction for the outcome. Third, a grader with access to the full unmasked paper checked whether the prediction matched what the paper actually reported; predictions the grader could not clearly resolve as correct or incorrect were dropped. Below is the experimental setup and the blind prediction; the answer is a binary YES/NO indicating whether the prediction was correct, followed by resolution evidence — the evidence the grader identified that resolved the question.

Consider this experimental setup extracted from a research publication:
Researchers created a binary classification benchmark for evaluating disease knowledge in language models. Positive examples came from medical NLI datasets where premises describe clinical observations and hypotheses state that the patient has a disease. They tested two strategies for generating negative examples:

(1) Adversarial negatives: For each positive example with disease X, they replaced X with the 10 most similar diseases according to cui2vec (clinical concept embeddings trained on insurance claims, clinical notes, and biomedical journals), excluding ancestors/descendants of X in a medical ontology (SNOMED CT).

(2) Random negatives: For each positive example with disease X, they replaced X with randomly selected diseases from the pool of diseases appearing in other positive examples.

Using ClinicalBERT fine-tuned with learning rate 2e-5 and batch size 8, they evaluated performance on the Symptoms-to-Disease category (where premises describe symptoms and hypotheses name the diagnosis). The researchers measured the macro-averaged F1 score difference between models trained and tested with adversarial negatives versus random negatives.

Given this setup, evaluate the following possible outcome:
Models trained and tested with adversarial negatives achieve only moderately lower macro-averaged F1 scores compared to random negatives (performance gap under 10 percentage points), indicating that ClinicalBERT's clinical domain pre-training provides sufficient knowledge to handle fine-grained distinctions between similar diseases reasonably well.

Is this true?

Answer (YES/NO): NO